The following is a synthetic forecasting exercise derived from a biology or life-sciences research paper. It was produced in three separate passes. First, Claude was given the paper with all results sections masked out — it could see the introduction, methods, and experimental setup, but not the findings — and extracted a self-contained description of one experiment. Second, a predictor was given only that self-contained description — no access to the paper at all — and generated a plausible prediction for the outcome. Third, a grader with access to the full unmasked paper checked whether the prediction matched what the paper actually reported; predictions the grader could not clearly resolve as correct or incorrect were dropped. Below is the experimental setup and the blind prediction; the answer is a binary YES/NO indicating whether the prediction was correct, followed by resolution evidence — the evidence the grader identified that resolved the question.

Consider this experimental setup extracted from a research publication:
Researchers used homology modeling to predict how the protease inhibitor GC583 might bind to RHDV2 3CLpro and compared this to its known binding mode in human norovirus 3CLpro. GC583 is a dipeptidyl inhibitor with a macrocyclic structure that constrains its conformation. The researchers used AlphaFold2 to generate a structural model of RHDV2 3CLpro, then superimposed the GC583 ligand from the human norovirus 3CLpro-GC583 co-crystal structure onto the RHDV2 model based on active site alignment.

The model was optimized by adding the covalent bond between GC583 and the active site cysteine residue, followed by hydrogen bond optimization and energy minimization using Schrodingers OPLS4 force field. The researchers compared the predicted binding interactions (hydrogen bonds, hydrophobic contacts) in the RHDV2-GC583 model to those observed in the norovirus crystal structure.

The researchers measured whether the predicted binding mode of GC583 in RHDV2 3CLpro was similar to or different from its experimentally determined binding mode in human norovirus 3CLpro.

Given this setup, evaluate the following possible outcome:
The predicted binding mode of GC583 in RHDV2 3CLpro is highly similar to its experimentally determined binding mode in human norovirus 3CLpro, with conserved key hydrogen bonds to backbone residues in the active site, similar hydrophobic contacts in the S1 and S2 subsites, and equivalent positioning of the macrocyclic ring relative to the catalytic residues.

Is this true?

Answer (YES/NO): NO